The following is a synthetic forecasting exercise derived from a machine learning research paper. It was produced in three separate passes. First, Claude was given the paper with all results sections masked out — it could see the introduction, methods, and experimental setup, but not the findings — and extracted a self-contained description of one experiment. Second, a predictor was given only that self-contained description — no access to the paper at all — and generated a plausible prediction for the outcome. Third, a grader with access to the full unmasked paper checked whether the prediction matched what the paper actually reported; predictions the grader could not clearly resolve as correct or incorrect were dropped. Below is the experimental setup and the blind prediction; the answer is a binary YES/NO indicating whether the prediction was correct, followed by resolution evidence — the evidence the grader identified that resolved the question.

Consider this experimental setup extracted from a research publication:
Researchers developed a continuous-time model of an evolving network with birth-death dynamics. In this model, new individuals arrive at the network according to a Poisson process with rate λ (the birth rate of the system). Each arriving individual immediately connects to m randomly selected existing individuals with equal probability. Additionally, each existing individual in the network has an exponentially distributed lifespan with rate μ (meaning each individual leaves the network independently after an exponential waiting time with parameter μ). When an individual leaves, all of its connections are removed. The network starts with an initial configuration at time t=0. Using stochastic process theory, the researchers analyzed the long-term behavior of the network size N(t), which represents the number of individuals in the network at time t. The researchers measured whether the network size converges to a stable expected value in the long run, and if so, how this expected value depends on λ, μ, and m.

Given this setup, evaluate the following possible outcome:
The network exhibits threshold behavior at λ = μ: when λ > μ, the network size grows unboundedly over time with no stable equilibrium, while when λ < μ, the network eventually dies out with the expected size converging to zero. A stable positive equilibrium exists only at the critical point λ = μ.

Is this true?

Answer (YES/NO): NO